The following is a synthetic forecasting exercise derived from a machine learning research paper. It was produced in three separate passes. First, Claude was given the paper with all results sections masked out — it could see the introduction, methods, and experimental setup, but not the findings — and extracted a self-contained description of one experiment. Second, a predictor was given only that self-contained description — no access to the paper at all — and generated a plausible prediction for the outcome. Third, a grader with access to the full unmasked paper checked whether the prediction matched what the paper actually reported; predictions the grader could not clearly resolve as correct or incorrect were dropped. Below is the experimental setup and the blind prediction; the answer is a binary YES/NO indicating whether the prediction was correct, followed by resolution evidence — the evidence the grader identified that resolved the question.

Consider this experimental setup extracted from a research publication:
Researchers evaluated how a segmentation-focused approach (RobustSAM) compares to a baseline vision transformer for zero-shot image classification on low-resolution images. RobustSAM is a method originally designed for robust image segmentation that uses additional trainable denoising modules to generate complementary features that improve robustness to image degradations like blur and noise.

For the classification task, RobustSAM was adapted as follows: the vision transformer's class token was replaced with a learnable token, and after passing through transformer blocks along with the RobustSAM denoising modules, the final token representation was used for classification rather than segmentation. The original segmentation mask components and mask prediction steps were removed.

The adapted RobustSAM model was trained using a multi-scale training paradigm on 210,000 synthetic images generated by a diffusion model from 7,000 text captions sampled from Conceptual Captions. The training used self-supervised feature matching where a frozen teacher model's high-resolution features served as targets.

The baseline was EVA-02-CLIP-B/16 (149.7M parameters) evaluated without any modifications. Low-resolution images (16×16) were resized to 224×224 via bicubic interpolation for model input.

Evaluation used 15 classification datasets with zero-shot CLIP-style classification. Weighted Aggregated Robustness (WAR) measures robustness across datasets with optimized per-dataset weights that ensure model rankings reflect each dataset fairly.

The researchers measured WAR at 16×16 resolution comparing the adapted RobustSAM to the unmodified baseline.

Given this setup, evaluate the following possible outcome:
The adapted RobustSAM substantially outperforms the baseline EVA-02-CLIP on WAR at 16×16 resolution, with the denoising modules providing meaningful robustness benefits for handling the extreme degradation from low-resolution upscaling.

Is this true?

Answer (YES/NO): NO